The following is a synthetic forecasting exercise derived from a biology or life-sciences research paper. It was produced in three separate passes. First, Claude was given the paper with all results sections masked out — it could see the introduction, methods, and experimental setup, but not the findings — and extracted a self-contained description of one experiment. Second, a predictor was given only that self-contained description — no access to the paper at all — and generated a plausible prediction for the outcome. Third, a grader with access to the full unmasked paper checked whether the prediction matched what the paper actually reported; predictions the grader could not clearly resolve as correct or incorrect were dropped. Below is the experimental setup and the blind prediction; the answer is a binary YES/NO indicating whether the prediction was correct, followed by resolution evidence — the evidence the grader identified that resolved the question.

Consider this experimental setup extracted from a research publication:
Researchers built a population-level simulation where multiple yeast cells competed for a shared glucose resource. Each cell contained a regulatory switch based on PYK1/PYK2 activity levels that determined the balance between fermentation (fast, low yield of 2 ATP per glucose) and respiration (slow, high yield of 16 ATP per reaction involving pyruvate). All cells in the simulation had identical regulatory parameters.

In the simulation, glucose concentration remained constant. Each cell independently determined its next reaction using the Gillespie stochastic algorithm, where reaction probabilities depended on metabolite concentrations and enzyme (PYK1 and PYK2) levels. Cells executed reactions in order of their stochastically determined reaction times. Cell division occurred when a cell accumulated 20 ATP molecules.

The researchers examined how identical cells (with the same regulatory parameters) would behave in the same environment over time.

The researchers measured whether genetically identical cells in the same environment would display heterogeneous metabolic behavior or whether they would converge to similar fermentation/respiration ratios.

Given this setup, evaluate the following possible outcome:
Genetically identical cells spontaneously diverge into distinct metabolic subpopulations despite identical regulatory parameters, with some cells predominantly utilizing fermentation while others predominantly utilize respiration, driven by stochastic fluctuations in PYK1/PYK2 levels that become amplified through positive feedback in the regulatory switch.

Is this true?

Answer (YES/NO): NO